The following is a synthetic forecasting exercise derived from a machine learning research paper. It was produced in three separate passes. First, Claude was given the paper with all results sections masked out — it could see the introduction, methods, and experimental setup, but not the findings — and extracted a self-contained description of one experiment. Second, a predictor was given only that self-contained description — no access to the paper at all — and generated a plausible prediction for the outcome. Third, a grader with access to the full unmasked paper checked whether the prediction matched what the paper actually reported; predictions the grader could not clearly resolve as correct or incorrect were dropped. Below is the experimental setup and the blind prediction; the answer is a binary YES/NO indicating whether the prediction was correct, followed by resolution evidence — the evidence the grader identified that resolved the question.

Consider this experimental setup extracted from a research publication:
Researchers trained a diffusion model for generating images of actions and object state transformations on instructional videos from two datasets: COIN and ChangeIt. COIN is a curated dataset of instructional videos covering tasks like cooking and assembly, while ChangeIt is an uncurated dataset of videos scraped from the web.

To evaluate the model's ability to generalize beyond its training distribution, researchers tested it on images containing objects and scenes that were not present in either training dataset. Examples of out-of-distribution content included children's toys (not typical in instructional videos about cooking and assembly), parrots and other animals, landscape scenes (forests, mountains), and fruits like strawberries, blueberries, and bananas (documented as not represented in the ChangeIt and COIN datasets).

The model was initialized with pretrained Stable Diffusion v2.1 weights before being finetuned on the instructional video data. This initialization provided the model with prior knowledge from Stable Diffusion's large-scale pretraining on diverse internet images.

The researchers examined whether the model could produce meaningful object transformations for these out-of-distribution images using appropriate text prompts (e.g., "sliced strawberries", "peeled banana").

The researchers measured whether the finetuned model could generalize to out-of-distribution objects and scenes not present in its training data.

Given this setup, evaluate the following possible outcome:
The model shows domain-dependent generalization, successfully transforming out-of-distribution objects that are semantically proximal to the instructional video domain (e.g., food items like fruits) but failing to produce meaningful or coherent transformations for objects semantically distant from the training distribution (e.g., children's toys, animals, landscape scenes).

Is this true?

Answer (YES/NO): NO